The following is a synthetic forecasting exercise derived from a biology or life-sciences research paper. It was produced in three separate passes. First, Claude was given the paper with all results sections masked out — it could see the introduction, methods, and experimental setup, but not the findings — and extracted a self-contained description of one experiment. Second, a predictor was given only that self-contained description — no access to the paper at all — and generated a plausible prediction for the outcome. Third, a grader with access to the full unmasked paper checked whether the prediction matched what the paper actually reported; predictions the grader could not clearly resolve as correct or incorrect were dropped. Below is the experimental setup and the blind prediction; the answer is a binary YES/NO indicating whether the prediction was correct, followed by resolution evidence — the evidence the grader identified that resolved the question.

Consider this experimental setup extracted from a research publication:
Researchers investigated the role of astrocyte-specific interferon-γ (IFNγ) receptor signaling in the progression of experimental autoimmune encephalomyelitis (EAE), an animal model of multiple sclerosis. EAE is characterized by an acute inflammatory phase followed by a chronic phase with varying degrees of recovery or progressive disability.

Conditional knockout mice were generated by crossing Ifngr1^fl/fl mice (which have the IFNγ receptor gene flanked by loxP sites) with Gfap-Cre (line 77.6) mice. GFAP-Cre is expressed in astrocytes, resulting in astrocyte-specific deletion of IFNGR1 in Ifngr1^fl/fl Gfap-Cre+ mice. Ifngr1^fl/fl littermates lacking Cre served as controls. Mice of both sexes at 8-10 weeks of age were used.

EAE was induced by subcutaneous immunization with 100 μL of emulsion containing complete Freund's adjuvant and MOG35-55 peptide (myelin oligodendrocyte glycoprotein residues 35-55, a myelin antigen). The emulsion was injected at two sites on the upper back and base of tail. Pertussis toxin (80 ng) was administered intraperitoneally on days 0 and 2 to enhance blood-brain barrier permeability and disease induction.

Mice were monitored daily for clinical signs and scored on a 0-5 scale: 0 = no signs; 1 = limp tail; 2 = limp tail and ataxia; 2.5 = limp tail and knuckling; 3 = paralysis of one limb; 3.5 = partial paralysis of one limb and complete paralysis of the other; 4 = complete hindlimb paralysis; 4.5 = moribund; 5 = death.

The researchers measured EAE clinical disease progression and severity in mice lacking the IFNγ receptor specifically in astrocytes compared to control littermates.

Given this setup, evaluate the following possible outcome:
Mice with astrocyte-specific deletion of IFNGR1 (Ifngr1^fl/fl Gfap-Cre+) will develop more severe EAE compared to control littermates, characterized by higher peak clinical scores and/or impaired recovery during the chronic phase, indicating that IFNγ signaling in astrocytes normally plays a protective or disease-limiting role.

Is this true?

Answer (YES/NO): YES